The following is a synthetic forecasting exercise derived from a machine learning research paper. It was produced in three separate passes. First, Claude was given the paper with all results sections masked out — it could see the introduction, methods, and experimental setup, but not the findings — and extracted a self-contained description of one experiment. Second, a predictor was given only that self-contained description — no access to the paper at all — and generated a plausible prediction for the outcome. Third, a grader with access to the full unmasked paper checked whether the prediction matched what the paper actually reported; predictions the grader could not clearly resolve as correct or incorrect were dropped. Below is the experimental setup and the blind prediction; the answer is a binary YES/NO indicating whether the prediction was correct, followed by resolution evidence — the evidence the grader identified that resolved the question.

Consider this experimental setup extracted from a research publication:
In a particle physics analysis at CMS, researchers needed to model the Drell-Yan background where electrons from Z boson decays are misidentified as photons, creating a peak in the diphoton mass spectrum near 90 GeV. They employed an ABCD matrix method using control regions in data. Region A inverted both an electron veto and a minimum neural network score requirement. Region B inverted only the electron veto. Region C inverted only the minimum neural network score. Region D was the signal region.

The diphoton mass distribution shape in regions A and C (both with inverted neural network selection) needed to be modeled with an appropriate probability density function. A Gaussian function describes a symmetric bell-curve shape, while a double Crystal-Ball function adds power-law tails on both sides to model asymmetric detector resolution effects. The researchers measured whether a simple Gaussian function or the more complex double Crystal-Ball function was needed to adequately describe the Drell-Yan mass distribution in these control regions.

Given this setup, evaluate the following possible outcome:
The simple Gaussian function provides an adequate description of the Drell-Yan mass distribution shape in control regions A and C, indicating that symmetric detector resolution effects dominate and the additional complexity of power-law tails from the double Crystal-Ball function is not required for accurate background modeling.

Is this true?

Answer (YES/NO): NO